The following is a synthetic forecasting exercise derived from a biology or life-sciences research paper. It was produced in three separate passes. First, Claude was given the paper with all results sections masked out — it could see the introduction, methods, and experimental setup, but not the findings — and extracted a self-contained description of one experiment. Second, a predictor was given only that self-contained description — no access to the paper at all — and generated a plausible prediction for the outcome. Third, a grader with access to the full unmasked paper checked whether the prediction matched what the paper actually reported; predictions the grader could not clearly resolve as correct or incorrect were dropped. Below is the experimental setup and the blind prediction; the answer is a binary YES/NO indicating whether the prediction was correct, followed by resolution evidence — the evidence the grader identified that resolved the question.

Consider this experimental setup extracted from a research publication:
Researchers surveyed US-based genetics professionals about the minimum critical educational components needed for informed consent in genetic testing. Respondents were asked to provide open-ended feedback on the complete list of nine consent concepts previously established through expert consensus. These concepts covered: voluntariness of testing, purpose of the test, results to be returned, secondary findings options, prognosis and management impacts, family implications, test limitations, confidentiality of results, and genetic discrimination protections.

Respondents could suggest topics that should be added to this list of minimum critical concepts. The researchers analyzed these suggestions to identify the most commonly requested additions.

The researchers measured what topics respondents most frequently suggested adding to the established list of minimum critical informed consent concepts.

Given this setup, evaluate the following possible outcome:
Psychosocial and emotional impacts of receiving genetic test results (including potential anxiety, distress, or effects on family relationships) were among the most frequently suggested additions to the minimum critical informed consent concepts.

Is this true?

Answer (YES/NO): NO